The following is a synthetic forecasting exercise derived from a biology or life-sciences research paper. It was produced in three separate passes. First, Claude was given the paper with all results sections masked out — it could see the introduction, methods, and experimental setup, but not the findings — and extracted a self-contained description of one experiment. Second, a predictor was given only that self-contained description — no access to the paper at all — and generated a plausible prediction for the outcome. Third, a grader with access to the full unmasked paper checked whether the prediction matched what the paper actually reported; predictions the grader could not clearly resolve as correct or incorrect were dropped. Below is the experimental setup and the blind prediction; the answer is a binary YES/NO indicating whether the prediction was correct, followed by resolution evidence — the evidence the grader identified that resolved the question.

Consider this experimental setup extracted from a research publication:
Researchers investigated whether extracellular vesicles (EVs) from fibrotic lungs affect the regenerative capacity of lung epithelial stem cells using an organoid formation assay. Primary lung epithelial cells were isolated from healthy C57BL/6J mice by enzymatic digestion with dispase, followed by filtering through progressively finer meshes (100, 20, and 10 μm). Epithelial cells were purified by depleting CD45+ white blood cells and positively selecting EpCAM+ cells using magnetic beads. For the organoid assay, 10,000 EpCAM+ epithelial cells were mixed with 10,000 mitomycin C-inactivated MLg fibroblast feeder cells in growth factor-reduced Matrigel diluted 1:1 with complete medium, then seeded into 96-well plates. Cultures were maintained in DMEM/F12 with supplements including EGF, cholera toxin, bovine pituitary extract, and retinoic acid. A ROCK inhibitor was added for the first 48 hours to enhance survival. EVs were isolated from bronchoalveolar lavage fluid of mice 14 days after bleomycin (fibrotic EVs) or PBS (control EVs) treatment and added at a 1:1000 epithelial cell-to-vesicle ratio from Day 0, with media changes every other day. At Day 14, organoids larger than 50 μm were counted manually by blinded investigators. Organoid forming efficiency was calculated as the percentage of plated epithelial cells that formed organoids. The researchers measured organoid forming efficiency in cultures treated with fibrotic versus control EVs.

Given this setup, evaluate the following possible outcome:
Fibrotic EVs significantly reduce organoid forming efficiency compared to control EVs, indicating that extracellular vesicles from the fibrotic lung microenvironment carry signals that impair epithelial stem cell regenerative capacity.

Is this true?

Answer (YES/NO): YES